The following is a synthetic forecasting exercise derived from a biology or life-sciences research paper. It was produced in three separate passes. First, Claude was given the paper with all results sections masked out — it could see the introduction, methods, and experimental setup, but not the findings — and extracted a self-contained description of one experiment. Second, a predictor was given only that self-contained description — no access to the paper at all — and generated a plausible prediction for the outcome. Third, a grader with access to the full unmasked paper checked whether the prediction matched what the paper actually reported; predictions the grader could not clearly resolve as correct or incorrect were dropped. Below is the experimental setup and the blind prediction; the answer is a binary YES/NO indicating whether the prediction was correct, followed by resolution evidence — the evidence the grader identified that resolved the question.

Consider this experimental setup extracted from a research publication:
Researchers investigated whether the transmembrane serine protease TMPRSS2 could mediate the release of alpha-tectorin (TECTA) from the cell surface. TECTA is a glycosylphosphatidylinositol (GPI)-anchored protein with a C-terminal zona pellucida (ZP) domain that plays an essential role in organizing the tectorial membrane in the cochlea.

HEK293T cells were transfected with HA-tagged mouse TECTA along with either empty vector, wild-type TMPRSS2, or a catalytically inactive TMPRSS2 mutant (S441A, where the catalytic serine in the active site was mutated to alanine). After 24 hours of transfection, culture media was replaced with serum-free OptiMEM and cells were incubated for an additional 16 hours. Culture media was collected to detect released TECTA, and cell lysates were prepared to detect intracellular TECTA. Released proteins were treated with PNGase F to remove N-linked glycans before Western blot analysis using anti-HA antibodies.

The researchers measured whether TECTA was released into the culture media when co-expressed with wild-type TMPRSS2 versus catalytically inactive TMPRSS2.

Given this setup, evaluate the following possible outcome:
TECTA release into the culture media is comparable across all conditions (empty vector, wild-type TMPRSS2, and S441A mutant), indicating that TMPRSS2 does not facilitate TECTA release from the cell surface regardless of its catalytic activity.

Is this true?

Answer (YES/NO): NO